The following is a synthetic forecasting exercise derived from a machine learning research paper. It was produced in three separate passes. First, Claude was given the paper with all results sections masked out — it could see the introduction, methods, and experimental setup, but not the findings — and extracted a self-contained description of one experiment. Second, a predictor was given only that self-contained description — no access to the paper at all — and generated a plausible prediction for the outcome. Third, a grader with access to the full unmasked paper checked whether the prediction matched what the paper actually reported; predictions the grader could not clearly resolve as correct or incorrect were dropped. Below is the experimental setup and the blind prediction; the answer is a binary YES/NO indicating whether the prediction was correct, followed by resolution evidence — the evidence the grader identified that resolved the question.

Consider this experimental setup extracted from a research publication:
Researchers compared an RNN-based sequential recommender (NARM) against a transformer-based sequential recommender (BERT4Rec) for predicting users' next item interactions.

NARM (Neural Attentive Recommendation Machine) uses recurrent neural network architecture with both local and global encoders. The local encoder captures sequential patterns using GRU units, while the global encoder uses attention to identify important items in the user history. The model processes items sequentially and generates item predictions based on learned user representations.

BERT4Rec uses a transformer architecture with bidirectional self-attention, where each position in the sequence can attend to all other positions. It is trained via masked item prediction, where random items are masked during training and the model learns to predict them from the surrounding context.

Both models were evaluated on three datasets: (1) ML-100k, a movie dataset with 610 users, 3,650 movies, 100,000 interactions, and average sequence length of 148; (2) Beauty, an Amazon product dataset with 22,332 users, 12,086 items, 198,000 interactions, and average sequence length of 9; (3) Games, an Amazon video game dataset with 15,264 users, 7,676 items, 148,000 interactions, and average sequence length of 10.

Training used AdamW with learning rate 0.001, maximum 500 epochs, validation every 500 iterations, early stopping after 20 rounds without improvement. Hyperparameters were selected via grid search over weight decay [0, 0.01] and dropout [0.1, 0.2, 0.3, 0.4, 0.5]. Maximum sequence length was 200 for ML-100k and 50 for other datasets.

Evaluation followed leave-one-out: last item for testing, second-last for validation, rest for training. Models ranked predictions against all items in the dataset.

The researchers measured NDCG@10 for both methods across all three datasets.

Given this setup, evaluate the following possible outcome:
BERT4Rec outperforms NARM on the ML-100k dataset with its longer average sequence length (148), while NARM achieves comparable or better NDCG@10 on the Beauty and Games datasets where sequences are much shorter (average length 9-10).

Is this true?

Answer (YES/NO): NO